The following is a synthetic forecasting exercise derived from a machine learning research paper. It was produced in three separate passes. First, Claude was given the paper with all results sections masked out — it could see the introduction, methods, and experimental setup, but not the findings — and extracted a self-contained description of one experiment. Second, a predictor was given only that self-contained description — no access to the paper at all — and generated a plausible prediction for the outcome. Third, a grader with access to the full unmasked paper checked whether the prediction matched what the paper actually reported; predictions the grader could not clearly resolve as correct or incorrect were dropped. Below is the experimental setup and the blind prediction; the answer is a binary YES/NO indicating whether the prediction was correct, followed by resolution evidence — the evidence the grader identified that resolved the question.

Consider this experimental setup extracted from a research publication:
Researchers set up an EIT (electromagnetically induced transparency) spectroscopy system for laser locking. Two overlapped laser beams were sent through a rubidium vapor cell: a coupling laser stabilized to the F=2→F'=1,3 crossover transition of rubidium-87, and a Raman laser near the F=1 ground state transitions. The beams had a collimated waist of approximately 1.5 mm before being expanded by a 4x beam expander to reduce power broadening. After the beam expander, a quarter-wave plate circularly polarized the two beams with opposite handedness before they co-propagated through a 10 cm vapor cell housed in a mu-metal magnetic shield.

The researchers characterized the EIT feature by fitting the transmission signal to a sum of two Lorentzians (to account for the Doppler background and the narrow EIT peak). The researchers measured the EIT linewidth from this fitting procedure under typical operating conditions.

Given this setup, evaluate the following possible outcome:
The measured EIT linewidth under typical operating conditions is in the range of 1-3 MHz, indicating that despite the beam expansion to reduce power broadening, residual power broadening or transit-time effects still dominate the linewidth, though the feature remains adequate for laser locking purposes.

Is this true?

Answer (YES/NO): YES